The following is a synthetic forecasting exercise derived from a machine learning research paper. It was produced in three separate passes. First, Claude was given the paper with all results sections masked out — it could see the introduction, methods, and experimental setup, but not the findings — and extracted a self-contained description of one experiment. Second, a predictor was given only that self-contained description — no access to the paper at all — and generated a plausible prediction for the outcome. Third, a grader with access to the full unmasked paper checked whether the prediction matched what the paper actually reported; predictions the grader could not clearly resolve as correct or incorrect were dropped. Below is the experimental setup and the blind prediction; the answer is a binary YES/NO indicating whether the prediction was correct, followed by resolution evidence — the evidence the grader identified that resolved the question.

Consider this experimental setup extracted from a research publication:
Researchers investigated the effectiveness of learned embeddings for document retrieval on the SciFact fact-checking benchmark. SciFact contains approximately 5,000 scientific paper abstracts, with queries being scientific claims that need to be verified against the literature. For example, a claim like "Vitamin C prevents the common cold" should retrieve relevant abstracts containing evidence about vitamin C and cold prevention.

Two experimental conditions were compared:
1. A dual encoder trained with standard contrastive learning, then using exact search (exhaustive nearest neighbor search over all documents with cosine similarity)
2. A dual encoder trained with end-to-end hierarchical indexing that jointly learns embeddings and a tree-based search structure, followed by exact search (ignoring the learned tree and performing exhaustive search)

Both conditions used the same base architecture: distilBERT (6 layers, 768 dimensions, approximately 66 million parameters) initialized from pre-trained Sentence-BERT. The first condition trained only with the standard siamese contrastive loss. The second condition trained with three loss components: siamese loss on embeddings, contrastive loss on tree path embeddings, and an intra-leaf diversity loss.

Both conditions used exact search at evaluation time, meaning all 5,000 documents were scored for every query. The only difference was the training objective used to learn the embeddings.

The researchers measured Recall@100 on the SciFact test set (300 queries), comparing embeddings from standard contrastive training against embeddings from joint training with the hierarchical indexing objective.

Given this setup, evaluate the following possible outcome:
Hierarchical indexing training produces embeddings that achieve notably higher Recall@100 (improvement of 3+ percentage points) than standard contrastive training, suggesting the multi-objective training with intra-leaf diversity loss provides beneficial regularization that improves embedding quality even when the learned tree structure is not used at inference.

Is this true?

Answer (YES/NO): YES